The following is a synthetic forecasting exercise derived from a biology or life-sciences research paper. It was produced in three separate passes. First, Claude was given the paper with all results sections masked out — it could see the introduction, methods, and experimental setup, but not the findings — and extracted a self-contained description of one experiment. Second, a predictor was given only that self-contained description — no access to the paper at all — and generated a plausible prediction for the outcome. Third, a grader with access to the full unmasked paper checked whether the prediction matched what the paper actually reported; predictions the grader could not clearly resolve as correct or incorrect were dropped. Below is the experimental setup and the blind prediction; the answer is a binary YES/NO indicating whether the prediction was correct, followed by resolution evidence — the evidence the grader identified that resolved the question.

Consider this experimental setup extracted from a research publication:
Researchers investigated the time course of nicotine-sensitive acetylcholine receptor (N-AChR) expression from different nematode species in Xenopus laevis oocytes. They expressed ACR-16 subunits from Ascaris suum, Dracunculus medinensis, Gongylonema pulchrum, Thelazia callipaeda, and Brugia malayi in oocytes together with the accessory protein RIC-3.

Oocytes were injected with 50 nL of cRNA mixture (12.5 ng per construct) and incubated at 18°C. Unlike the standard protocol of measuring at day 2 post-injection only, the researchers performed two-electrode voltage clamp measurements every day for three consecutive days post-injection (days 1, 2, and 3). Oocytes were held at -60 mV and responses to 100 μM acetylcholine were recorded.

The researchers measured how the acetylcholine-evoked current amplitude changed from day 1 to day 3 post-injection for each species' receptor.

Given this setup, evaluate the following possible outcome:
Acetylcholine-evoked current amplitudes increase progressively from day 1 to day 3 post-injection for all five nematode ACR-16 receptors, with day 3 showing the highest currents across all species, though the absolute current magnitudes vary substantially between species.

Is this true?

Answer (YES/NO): NO